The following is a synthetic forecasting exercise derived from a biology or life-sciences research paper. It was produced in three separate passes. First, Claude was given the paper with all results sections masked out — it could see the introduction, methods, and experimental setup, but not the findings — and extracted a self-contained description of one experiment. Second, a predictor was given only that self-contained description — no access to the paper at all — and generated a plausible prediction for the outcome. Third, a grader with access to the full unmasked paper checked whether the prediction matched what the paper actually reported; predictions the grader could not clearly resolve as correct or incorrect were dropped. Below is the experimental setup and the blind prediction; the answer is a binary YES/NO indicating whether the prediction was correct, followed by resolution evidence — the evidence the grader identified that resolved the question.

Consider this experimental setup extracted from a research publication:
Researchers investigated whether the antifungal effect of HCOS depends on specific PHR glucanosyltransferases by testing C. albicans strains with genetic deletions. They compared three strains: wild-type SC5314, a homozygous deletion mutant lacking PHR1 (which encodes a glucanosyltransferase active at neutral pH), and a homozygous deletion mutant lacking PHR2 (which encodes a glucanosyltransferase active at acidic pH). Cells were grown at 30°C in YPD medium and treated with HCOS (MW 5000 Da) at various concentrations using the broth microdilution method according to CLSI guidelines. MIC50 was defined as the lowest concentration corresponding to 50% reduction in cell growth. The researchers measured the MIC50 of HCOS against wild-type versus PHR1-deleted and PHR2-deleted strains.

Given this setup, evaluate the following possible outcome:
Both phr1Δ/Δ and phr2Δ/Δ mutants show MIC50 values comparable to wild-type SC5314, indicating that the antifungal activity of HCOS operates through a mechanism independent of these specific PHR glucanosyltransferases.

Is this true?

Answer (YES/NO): NO